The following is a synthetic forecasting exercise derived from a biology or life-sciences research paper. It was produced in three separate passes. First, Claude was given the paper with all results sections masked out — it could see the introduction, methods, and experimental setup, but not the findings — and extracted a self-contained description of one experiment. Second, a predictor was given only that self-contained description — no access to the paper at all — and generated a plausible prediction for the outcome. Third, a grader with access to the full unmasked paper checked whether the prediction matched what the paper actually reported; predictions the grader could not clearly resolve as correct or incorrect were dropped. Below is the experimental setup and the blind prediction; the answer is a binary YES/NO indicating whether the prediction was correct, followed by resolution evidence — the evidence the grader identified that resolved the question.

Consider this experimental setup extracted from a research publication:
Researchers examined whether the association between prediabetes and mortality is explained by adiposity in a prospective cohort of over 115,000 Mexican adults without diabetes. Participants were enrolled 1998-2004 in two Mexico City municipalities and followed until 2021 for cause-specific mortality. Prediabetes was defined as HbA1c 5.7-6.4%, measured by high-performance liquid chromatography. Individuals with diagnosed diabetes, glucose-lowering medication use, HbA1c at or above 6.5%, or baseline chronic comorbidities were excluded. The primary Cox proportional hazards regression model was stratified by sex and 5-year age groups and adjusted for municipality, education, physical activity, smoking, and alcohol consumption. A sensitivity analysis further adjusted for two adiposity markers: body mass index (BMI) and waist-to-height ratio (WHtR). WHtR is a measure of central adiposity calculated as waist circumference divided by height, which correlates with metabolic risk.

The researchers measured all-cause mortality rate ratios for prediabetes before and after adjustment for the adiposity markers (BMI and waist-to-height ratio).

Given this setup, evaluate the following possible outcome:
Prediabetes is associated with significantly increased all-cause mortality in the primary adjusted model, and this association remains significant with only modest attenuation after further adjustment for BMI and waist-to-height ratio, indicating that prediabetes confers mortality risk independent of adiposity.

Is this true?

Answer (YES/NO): NO